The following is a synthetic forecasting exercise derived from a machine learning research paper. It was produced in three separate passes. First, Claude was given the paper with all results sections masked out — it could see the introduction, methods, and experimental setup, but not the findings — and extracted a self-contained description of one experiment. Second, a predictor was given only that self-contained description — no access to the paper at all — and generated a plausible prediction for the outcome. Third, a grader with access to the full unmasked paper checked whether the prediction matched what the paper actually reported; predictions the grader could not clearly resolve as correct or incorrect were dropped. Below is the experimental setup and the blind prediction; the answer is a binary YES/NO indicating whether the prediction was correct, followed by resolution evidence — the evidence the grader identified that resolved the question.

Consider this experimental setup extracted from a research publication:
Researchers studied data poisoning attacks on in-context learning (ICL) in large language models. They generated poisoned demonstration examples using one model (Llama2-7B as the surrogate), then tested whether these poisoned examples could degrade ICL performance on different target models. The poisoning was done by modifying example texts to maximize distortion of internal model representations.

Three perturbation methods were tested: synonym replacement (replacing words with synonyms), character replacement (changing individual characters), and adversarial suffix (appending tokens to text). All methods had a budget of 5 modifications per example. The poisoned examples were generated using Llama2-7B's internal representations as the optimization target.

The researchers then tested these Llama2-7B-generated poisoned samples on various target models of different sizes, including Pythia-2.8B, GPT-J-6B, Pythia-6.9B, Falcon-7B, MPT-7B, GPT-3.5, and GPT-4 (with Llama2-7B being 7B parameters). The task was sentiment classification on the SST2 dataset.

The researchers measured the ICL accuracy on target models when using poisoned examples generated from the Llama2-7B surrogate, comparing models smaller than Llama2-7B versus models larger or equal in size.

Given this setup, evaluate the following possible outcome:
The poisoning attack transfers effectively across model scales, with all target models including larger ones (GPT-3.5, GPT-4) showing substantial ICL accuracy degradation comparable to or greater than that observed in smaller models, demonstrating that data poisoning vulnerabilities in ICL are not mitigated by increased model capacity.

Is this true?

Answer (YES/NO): NO